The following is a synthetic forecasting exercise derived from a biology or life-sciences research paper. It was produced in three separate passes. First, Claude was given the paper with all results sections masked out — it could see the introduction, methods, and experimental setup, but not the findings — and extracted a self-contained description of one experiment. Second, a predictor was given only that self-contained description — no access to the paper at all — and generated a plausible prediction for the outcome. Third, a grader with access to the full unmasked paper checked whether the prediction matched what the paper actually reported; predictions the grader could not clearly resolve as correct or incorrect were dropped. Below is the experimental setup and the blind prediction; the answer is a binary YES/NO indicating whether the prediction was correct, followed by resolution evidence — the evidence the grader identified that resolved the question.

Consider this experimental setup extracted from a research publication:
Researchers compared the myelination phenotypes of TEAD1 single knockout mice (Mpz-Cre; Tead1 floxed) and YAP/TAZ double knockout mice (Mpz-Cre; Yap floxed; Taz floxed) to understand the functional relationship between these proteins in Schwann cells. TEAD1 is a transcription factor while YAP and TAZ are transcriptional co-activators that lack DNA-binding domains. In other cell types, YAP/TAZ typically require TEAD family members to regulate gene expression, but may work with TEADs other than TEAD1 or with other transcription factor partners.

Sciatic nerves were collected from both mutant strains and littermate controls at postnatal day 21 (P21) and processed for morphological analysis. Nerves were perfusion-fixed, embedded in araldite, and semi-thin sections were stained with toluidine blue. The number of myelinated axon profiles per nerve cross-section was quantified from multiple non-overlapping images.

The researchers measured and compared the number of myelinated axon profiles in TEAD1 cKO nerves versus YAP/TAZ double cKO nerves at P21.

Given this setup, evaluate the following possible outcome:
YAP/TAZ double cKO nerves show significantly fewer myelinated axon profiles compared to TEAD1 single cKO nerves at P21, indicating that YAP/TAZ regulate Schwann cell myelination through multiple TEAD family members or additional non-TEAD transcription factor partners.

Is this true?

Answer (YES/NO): YES